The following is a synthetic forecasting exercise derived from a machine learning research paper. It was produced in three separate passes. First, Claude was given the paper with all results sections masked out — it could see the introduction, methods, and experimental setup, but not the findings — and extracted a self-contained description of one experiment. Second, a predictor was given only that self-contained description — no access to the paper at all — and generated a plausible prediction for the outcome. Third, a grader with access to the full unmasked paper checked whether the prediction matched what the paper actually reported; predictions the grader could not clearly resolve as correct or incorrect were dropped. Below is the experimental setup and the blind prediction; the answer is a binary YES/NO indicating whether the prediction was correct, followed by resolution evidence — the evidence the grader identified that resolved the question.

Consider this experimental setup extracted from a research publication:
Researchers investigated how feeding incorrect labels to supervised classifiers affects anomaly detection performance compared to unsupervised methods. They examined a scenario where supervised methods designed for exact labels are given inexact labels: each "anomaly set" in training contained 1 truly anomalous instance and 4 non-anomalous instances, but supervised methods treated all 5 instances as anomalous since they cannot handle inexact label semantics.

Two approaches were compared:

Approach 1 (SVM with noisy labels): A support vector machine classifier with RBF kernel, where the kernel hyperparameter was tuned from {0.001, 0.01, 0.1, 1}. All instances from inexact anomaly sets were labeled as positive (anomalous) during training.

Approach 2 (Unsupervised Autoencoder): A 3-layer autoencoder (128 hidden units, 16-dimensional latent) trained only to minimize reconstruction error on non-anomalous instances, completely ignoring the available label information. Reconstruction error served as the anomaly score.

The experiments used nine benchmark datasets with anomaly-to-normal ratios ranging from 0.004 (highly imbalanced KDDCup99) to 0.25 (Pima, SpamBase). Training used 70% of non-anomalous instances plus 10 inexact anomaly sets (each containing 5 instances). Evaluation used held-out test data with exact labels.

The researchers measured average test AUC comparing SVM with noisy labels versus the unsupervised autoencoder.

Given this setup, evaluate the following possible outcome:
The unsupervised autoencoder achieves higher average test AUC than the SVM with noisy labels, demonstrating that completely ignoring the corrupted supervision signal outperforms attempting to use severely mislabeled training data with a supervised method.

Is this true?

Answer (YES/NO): YES